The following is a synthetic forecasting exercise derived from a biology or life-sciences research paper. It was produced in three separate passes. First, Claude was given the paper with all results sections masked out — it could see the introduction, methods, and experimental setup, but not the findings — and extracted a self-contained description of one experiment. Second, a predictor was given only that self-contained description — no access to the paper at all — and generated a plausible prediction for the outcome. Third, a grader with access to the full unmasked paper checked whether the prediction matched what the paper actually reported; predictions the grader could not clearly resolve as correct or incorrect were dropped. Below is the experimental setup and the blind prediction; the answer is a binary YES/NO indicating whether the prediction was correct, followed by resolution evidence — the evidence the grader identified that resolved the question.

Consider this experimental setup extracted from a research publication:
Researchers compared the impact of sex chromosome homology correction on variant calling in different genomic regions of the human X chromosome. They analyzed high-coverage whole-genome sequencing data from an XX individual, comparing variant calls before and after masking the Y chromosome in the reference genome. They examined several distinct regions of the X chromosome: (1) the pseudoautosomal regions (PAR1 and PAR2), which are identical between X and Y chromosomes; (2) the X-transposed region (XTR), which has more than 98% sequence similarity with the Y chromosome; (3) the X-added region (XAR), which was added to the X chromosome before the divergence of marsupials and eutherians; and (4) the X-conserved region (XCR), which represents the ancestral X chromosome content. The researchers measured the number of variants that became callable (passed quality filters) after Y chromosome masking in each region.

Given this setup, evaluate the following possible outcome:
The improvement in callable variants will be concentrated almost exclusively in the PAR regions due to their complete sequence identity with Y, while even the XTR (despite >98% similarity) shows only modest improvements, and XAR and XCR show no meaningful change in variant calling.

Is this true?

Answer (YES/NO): NO